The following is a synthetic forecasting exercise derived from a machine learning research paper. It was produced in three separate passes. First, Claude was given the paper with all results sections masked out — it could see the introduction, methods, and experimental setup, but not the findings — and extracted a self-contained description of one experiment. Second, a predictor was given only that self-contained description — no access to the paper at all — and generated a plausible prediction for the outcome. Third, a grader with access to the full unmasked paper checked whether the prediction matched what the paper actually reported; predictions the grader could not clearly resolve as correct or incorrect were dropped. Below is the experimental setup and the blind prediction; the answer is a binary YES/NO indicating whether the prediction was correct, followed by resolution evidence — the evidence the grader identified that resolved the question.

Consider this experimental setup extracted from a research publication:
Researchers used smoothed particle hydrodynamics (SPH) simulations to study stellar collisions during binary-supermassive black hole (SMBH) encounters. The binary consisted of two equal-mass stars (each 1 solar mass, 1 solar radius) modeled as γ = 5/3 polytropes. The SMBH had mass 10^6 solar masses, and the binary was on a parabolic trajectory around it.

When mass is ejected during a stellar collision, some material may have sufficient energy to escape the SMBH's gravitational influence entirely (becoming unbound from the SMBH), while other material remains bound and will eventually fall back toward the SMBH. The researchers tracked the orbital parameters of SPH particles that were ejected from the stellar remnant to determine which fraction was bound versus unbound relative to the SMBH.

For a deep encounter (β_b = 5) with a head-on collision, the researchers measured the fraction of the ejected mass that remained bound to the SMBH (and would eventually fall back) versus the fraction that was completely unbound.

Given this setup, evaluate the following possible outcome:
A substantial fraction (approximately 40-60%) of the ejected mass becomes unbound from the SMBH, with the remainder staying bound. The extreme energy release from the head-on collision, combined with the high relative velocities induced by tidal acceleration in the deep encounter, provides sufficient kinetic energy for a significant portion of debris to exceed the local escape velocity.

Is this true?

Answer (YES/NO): YES